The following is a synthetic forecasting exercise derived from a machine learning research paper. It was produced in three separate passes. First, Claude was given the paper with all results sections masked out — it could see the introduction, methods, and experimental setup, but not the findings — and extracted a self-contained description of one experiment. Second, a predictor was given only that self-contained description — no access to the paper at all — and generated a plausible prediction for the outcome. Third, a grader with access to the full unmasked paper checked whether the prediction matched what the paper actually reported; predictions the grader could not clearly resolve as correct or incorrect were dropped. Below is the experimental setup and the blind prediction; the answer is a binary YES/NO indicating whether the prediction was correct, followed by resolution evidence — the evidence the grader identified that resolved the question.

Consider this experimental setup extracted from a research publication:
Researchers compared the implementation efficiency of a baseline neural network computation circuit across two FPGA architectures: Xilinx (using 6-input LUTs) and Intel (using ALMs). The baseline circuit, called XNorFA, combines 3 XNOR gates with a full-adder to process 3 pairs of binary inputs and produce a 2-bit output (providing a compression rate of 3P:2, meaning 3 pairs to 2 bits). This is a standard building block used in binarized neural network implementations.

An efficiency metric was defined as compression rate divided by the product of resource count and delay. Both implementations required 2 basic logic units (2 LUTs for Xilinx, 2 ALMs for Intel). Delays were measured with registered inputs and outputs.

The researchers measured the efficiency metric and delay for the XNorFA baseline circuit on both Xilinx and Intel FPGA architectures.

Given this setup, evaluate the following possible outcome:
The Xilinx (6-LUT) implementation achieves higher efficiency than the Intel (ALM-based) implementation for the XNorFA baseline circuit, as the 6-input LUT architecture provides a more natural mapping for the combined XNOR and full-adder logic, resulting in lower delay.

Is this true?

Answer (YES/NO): YES